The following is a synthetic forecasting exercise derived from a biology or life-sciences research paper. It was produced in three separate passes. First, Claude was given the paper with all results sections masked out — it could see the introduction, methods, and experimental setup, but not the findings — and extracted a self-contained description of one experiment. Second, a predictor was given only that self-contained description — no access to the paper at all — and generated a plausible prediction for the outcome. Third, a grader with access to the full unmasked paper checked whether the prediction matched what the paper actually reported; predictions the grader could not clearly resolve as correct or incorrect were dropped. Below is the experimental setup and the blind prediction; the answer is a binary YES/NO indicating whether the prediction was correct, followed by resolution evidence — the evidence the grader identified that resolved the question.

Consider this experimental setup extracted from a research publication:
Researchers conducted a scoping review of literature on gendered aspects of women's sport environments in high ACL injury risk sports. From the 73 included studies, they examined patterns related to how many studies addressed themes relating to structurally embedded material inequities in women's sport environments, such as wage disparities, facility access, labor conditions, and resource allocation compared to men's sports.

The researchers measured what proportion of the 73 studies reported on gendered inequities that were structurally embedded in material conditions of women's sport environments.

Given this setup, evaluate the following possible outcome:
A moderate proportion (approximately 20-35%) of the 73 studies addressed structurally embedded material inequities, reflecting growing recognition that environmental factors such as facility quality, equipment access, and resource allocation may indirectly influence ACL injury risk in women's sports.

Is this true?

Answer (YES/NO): NO